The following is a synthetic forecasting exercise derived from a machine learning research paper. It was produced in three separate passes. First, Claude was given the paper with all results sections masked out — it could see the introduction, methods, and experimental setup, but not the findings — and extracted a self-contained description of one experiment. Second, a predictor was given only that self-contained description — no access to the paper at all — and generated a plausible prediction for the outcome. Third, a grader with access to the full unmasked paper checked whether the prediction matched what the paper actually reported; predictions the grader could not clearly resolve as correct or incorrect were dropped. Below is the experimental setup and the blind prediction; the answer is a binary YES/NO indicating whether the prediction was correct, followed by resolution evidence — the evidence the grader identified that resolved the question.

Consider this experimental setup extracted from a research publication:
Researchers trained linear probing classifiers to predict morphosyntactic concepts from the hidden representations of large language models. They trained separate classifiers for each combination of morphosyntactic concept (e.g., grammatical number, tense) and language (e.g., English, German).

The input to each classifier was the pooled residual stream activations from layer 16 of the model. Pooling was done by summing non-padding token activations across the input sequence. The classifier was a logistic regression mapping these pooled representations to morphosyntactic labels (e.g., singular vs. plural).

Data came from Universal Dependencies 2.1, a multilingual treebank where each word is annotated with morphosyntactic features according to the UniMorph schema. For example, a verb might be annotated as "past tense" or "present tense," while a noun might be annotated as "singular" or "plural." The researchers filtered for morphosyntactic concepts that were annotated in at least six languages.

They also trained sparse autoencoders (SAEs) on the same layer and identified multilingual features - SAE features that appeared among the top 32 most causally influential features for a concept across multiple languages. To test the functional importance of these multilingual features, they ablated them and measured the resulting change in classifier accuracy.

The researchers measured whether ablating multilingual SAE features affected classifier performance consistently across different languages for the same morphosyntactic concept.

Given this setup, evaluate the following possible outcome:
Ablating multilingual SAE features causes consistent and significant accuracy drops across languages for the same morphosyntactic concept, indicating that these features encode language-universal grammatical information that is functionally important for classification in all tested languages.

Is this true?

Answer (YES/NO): YES